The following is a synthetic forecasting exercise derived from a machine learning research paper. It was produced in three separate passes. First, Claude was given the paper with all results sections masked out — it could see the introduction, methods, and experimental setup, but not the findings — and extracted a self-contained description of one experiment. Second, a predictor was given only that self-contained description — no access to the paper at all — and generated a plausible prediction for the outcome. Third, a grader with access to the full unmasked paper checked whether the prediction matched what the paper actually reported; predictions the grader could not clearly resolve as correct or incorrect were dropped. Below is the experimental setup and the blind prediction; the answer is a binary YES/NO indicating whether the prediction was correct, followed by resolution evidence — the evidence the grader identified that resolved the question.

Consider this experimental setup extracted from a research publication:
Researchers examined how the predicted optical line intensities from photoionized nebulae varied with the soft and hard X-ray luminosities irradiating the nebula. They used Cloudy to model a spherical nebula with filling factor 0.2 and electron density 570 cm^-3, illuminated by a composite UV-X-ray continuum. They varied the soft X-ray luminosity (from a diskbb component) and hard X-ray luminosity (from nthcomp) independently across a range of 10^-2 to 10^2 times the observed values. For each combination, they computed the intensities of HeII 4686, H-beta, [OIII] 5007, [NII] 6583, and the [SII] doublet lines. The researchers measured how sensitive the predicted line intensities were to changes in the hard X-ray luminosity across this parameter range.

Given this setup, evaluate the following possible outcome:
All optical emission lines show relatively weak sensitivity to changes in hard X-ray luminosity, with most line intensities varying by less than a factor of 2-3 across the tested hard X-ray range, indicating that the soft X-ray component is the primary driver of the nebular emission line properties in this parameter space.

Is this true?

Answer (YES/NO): NO